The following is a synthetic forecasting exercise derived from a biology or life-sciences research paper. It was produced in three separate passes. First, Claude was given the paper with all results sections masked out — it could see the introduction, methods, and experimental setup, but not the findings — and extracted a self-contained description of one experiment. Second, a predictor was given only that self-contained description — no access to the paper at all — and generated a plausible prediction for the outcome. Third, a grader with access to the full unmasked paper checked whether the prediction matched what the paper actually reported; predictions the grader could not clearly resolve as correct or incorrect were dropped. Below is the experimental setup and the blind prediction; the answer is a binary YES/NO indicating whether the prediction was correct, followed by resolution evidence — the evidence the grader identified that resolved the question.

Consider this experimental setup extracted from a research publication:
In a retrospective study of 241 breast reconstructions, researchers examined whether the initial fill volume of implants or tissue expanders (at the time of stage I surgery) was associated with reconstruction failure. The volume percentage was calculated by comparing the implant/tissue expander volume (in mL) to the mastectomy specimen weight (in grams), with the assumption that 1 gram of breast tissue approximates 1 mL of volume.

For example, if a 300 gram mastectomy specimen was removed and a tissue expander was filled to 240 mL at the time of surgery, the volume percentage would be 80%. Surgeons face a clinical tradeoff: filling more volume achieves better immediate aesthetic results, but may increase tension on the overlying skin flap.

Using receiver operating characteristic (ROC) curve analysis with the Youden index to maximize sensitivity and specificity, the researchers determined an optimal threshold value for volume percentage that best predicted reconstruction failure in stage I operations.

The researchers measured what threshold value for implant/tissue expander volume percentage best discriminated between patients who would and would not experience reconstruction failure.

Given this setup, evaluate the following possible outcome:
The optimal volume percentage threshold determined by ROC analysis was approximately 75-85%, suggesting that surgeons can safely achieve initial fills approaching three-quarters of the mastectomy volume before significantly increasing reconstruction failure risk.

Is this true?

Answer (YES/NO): NO